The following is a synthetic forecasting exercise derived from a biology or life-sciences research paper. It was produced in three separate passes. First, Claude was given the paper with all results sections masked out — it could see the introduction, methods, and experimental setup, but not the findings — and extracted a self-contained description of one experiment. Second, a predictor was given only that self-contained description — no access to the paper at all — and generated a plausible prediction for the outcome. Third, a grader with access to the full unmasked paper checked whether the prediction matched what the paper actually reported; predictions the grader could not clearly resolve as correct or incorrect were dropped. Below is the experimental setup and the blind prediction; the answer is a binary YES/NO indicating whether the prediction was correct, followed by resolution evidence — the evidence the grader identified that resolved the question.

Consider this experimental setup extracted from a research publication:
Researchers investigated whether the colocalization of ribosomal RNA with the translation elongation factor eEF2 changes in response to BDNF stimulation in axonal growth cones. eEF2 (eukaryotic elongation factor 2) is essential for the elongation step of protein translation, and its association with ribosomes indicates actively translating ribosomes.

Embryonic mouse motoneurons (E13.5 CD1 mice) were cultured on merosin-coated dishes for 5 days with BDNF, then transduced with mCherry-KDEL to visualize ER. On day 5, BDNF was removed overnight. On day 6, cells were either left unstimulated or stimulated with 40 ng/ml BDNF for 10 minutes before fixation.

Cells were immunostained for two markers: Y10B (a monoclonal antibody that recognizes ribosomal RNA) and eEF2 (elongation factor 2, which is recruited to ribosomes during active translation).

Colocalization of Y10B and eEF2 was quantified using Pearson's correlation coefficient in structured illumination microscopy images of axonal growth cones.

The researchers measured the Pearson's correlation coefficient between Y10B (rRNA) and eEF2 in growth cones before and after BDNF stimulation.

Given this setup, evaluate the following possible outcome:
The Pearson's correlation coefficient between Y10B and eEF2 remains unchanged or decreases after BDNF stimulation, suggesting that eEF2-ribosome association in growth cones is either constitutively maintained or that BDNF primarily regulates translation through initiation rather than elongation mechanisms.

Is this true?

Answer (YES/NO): NO